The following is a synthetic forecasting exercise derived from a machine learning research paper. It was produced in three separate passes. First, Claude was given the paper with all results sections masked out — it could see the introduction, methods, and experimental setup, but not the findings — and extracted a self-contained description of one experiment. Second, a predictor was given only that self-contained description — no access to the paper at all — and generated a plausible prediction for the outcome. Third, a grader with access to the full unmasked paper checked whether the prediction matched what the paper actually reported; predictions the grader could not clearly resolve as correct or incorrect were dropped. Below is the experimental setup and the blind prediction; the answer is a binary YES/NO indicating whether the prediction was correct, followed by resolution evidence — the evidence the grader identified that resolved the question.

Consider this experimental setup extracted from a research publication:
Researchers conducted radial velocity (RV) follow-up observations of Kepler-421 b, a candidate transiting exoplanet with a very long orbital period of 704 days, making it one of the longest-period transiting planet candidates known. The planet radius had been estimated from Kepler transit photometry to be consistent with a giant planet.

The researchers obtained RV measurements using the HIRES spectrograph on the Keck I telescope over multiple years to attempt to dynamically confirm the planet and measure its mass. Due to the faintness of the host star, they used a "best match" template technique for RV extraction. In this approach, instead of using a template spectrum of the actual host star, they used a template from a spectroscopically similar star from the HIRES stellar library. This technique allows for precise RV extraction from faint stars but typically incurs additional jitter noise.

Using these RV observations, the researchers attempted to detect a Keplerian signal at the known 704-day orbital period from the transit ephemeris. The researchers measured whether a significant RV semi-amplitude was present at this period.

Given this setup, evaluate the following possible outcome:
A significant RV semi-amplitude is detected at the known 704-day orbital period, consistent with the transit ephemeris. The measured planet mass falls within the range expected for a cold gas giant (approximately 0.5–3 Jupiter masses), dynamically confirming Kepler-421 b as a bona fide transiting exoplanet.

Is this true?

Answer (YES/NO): NO